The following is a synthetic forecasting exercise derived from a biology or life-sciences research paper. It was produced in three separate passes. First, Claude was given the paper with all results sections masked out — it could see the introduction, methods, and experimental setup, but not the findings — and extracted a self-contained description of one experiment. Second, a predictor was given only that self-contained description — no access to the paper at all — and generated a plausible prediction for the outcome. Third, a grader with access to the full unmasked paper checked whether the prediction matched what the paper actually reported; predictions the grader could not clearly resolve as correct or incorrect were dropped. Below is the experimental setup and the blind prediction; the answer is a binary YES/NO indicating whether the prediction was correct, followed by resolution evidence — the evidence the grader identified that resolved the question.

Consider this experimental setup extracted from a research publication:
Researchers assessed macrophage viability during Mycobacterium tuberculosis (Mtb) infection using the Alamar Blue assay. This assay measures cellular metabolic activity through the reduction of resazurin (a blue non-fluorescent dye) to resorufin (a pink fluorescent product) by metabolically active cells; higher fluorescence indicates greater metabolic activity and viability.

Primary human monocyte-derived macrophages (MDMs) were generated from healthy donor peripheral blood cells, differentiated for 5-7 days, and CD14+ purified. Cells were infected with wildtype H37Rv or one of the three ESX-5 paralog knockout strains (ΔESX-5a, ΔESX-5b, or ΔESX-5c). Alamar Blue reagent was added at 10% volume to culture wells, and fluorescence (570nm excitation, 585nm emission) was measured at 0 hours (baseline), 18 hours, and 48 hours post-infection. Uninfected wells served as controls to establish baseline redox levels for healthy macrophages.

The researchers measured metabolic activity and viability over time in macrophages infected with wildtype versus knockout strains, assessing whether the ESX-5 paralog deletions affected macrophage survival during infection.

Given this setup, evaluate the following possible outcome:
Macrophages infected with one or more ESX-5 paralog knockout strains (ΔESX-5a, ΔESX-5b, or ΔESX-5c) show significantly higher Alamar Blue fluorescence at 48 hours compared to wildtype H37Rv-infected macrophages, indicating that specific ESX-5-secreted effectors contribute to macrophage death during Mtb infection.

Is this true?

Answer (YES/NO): NO